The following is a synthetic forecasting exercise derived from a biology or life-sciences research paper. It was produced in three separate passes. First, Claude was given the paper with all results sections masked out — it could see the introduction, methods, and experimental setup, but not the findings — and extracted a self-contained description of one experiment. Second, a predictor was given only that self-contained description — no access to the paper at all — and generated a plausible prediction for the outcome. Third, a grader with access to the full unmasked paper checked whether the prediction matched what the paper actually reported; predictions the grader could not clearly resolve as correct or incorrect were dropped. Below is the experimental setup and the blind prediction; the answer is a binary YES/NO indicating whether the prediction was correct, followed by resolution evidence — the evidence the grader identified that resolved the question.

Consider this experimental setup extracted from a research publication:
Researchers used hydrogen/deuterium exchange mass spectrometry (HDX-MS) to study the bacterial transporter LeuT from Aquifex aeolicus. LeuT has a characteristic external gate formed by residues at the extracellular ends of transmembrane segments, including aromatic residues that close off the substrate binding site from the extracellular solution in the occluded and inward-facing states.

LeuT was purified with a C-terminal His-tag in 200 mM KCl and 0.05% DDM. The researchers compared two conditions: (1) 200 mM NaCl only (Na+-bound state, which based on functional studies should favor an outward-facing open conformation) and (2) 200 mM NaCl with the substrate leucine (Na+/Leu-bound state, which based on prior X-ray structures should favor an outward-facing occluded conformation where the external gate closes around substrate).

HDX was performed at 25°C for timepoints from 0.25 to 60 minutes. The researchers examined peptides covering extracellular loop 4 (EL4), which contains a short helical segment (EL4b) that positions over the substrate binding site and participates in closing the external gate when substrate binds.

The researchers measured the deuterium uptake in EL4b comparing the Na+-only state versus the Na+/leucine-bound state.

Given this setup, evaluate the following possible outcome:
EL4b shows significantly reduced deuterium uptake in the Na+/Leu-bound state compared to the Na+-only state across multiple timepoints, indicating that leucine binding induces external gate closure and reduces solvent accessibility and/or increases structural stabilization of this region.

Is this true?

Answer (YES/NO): NO